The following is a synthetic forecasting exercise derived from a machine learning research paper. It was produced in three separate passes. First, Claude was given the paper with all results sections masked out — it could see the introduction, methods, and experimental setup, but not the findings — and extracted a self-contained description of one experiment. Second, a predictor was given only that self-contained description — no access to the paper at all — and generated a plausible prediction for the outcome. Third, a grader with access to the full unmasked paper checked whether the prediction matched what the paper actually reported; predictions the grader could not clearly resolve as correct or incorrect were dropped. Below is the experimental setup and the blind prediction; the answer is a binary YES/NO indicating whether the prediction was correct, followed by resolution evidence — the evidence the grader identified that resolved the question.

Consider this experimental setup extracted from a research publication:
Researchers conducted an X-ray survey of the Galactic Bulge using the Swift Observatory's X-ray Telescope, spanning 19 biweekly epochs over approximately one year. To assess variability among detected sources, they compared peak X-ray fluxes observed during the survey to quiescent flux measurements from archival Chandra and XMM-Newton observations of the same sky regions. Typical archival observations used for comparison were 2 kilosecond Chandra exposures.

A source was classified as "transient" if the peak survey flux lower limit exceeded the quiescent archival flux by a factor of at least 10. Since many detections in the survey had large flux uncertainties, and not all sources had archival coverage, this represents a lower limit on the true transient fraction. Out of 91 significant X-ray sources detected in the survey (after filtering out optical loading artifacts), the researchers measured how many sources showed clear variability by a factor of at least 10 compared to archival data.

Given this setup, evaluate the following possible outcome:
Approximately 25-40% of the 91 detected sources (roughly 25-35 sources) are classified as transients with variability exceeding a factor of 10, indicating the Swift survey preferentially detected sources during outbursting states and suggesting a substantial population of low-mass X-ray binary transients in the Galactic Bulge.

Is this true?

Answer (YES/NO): YES